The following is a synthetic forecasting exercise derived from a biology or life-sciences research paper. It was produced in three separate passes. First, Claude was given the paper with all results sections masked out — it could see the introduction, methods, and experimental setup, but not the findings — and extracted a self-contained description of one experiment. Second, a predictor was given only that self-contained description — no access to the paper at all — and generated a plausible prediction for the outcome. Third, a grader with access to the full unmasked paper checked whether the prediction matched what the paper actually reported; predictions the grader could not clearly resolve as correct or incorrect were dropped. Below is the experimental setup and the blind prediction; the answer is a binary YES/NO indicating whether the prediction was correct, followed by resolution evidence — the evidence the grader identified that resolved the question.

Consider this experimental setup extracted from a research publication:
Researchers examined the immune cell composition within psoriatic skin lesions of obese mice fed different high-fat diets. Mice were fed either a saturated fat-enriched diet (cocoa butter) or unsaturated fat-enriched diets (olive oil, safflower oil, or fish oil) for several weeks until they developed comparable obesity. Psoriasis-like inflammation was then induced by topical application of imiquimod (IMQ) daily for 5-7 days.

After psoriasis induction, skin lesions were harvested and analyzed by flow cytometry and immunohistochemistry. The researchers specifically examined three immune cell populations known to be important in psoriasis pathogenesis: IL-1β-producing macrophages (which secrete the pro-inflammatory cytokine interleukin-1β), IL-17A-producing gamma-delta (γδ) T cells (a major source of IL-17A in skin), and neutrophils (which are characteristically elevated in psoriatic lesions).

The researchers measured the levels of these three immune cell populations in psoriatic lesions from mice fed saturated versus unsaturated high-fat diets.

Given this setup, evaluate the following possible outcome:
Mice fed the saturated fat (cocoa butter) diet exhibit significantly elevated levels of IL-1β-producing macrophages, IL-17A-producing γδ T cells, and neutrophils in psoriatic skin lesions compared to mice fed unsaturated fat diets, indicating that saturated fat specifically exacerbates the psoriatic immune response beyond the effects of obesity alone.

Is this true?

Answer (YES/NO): YES